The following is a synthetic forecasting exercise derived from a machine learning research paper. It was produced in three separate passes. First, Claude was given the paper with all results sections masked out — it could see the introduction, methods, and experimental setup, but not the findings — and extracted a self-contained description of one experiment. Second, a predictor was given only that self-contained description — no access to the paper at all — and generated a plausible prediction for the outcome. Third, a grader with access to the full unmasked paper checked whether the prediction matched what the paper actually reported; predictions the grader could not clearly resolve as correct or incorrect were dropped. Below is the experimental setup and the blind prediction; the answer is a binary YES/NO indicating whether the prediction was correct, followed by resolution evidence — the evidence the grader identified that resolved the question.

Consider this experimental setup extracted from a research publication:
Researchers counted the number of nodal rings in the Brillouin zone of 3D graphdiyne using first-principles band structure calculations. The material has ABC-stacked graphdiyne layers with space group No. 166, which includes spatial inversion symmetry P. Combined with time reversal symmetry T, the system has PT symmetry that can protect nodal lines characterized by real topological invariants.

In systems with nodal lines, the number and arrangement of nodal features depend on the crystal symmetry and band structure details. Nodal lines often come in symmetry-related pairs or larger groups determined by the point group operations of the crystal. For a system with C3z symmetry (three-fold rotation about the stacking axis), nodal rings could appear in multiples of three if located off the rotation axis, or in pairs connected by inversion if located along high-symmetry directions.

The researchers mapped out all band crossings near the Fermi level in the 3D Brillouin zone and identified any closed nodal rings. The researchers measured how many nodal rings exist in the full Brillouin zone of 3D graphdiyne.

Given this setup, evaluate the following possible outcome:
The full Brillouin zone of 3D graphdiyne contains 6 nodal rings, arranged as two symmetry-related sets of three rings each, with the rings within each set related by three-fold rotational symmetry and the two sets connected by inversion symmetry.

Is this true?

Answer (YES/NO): NO